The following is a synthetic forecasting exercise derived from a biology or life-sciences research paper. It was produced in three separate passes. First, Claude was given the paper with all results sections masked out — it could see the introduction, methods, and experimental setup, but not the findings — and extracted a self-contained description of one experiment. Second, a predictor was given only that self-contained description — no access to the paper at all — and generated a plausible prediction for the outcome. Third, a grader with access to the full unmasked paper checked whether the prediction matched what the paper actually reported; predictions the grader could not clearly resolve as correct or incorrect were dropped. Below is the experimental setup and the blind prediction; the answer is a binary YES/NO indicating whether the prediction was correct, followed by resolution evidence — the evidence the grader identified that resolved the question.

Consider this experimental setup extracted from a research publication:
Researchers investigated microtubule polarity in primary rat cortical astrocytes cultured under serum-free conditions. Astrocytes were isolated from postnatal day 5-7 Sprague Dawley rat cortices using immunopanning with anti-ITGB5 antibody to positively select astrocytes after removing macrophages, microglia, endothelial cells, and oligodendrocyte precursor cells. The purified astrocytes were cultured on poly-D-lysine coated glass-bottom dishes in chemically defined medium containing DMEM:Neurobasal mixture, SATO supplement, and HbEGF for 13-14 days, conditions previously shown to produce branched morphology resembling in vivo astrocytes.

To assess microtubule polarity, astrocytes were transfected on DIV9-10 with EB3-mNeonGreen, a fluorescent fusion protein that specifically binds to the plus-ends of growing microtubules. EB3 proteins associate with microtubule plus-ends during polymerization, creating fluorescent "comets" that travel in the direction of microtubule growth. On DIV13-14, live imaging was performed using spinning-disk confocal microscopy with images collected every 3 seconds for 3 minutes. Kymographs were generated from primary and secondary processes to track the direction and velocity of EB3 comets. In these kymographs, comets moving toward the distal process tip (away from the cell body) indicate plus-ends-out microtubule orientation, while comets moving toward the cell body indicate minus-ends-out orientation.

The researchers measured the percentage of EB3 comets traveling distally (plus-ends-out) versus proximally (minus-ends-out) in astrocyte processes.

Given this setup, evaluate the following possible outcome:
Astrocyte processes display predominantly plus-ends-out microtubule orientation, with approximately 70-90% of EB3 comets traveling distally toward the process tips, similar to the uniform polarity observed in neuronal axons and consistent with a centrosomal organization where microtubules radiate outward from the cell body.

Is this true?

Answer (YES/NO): YES